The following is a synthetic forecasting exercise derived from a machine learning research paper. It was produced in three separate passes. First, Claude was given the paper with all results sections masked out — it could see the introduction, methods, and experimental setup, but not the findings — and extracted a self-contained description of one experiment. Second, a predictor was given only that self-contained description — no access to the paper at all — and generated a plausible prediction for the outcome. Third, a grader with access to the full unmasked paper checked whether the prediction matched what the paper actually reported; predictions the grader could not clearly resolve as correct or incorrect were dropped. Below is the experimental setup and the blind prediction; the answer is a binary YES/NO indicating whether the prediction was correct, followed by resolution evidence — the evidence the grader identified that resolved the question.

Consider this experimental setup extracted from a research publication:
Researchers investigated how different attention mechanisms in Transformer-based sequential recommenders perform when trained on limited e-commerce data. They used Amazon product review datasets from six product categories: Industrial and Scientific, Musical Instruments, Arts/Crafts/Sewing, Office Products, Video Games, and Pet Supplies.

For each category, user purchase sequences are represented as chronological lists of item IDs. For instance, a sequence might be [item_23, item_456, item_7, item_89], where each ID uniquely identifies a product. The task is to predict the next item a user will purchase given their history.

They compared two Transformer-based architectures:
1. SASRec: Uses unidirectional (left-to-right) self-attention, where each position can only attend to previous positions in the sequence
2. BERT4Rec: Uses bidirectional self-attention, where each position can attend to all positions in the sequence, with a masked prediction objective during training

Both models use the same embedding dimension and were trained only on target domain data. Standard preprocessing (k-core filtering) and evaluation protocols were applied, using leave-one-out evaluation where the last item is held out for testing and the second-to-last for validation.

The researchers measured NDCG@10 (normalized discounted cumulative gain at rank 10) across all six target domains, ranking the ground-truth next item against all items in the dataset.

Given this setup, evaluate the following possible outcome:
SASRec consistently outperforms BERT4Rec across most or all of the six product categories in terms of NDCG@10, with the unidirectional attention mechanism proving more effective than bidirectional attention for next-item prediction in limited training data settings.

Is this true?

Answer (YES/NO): NO